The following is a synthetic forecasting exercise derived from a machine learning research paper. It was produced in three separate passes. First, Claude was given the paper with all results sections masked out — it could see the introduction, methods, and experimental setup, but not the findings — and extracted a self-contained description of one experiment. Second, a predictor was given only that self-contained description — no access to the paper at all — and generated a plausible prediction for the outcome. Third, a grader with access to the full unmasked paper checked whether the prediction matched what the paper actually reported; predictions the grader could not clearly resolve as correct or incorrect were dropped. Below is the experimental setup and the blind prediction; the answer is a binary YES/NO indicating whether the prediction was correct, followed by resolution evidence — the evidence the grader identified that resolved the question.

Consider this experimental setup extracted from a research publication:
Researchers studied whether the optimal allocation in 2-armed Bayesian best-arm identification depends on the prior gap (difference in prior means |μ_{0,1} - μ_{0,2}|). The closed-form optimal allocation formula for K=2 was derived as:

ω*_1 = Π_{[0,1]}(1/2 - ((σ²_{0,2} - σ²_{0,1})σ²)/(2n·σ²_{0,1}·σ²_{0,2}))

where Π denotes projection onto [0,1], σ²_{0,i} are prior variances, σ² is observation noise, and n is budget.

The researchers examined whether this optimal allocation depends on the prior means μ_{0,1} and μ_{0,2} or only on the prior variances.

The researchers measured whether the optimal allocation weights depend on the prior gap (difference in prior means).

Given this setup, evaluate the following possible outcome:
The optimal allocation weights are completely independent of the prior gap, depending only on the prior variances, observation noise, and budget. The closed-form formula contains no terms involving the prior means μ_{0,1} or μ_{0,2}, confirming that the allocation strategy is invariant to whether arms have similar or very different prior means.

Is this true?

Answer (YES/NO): YES